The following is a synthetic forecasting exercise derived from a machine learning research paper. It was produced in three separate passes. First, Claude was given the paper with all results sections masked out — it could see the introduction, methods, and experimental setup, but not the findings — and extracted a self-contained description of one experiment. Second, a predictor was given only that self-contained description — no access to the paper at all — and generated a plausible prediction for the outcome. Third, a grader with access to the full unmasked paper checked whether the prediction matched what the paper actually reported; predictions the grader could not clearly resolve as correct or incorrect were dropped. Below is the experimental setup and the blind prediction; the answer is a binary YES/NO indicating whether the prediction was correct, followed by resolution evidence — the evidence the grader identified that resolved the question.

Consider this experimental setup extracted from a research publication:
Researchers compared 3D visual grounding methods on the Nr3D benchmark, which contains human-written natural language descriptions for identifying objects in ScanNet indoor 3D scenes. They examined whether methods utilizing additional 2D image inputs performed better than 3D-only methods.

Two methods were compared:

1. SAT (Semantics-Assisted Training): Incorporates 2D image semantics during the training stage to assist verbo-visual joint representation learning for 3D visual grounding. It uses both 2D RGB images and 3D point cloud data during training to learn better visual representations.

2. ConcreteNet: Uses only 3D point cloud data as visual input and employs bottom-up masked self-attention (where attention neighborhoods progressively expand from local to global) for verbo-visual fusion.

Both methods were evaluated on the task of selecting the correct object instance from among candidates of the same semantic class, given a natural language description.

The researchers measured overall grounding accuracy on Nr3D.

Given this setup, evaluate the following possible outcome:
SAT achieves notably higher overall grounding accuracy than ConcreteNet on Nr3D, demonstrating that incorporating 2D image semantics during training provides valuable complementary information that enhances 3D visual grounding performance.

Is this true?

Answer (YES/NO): YES